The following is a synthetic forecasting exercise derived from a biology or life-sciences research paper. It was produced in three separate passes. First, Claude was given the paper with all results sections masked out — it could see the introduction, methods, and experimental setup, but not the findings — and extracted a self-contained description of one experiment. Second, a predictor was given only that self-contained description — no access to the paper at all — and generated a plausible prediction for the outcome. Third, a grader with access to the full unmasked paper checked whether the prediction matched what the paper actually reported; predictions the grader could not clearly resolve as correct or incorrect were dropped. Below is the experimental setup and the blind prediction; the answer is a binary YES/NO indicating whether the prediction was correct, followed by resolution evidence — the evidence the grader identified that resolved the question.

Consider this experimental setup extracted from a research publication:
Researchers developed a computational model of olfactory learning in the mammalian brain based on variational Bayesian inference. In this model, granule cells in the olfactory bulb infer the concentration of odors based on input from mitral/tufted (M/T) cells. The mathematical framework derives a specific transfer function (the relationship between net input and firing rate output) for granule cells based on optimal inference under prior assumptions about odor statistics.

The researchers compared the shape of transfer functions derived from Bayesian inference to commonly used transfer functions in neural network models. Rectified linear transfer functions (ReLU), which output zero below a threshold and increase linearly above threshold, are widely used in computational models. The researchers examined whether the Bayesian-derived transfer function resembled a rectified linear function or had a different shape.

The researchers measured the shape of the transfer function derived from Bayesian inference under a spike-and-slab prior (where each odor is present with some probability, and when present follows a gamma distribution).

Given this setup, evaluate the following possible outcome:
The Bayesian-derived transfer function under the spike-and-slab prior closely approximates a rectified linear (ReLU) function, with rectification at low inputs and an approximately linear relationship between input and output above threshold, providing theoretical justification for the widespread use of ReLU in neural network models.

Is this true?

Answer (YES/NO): NO